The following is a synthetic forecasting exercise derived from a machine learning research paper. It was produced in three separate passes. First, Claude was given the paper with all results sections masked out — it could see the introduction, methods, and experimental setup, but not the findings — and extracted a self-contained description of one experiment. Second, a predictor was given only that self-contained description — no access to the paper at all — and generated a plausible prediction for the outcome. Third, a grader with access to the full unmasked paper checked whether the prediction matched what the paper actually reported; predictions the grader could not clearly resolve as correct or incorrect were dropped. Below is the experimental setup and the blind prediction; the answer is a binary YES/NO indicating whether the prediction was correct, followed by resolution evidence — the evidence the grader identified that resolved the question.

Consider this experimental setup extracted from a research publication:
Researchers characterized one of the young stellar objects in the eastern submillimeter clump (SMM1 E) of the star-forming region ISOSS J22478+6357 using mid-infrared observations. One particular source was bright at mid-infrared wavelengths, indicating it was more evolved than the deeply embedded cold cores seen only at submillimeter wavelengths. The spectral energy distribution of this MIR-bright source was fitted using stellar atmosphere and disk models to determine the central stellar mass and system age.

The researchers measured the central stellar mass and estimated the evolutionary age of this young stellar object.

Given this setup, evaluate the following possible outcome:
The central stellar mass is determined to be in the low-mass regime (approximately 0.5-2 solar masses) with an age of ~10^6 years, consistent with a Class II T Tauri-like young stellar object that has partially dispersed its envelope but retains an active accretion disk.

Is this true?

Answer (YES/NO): NO